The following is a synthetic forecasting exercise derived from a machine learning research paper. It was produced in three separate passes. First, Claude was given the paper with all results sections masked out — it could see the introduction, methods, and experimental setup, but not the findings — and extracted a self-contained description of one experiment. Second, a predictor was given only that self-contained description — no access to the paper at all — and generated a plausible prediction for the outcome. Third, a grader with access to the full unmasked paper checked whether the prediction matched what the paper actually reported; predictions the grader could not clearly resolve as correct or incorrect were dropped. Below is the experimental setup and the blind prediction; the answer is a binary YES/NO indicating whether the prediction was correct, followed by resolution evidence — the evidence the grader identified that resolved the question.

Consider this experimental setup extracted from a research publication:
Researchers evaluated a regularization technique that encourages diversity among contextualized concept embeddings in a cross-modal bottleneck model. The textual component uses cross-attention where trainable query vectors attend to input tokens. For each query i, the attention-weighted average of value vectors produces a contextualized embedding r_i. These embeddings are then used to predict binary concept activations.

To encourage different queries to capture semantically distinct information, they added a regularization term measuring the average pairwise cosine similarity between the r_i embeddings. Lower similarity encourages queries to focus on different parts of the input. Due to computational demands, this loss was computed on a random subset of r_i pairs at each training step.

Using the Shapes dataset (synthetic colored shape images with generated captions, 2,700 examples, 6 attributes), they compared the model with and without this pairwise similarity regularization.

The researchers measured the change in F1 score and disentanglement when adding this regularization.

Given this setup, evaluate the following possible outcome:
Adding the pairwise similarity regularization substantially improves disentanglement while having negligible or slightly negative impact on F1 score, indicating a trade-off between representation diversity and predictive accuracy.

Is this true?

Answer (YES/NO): NO